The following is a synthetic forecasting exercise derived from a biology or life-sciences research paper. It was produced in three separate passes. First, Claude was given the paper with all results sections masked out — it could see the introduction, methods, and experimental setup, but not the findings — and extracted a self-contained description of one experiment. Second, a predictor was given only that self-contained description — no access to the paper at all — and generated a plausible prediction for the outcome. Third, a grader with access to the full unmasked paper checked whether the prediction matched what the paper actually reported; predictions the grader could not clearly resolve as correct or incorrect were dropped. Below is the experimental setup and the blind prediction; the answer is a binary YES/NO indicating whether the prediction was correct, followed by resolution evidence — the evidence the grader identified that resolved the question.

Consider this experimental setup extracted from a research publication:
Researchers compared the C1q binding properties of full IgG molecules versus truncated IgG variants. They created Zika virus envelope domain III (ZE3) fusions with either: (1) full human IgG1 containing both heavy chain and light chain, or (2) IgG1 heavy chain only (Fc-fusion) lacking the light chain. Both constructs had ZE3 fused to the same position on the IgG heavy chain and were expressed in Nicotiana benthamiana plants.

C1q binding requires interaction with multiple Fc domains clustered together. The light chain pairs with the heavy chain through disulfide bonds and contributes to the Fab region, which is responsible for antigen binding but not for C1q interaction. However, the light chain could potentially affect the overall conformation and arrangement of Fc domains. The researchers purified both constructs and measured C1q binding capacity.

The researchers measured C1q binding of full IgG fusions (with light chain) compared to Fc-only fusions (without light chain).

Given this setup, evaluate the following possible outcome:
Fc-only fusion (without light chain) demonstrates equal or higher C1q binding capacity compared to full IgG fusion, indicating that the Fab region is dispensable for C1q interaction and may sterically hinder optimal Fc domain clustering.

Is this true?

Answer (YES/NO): YES